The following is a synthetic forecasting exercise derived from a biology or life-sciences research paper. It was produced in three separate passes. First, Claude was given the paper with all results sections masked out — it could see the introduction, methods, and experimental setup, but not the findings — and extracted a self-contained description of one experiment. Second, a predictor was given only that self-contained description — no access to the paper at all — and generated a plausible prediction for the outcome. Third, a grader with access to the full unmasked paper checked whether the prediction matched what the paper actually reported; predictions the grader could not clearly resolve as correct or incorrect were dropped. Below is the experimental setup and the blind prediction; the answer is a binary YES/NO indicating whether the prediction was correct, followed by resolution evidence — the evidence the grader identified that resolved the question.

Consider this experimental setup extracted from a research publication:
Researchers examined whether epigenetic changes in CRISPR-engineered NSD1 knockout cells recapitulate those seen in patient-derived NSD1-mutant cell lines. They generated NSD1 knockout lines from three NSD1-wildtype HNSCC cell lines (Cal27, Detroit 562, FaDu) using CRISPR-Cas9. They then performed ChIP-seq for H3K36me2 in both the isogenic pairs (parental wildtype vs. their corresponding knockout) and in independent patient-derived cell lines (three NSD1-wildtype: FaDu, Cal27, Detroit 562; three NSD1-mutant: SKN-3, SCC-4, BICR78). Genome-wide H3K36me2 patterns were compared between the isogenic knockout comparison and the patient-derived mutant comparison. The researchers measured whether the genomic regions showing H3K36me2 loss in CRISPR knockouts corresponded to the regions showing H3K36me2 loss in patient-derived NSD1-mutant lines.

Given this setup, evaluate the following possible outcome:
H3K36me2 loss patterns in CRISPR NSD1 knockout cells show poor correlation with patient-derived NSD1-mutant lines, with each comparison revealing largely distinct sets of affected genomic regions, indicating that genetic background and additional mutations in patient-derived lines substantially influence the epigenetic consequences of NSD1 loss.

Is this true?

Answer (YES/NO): NO